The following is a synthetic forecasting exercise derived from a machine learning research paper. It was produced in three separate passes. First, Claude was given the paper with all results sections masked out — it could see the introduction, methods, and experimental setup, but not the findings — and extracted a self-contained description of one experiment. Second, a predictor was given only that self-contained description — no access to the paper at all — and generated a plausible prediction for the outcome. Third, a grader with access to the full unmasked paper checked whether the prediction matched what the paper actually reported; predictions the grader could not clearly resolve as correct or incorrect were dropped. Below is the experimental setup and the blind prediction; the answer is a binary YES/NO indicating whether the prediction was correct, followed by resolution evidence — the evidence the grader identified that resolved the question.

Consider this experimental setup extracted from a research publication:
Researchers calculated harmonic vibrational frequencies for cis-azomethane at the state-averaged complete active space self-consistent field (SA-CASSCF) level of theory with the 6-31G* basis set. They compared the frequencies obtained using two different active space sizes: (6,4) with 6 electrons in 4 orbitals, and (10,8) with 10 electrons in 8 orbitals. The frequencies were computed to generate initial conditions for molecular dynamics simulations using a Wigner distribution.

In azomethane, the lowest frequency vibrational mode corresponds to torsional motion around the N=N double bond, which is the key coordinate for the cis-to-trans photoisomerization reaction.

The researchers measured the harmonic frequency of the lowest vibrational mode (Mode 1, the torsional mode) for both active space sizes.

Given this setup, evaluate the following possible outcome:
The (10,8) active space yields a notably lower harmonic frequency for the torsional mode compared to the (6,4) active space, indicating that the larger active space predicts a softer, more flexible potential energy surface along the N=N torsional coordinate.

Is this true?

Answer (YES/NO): YES